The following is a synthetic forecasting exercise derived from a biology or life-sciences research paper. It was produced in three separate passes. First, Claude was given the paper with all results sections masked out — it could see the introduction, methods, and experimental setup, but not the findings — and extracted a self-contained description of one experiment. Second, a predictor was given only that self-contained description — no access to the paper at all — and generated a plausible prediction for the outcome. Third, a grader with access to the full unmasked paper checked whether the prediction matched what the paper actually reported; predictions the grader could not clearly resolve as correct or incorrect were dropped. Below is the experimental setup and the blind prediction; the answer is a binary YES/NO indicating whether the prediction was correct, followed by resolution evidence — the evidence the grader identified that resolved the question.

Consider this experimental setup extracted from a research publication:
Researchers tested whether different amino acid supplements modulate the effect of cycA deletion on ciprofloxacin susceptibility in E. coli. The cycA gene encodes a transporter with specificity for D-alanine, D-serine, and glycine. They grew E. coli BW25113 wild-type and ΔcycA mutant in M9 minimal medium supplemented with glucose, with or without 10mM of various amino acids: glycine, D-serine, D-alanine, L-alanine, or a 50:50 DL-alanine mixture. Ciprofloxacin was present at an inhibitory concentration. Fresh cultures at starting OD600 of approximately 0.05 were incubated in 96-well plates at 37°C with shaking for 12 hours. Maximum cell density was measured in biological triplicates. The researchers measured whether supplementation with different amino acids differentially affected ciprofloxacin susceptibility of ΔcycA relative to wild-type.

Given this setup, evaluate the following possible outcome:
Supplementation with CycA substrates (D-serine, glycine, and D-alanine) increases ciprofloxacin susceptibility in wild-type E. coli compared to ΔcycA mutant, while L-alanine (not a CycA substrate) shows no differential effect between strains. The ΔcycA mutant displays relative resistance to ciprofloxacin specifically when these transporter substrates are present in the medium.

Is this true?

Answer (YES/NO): NO